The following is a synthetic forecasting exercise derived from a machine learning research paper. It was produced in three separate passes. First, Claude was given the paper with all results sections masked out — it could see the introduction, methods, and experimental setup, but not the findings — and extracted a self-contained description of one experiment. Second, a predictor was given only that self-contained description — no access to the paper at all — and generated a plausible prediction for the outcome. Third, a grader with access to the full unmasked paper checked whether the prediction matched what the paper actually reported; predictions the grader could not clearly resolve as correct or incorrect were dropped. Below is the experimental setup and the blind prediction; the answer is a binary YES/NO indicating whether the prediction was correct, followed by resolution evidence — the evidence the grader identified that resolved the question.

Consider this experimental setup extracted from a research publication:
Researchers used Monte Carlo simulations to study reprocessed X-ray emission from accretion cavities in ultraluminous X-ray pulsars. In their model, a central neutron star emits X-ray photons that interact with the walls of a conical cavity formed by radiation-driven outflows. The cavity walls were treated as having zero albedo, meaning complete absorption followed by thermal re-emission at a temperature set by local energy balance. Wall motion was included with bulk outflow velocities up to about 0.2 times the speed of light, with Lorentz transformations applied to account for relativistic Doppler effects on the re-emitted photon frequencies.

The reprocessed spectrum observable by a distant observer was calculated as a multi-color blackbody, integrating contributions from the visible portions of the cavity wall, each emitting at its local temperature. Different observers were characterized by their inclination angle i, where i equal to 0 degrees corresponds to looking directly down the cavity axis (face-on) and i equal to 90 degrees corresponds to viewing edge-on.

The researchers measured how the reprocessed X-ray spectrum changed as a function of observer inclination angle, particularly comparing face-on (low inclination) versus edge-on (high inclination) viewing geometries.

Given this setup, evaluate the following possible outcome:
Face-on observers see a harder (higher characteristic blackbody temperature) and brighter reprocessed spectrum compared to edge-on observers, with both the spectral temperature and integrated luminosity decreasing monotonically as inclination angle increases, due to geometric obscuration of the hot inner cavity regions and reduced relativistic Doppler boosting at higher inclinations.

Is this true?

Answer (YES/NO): NO